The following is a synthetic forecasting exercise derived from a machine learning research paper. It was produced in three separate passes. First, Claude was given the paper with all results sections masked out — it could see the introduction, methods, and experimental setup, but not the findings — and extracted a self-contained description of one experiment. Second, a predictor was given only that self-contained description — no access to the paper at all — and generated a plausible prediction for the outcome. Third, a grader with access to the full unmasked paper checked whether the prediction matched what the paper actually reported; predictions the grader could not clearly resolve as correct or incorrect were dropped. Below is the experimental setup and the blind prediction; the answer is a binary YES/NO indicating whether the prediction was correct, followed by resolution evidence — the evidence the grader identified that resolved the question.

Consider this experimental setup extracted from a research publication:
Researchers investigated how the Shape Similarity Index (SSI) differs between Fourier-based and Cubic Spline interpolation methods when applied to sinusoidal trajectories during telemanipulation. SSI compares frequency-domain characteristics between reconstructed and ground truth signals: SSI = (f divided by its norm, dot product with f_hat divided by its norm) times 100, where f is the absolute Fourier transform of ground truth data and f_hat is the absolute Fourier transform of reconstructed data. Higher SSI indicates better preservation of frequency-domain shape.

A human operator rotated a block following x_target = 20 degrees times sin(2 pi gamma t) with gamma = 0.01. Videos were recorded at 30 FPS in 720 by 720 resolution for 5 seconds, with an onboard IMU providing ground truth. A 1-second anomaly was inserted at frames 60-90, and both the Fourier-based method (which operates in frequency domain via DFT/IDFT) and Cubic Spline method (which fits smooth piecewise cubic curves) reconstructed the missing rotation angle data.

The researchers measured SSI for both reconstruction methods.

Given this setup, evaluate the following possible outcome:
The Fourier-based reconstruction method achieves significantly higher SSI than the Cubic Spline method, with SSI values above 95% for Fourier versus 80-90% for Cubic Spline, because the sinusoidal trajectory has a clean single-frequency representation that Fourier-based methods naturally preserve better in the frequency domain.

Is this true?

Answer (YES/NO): NO